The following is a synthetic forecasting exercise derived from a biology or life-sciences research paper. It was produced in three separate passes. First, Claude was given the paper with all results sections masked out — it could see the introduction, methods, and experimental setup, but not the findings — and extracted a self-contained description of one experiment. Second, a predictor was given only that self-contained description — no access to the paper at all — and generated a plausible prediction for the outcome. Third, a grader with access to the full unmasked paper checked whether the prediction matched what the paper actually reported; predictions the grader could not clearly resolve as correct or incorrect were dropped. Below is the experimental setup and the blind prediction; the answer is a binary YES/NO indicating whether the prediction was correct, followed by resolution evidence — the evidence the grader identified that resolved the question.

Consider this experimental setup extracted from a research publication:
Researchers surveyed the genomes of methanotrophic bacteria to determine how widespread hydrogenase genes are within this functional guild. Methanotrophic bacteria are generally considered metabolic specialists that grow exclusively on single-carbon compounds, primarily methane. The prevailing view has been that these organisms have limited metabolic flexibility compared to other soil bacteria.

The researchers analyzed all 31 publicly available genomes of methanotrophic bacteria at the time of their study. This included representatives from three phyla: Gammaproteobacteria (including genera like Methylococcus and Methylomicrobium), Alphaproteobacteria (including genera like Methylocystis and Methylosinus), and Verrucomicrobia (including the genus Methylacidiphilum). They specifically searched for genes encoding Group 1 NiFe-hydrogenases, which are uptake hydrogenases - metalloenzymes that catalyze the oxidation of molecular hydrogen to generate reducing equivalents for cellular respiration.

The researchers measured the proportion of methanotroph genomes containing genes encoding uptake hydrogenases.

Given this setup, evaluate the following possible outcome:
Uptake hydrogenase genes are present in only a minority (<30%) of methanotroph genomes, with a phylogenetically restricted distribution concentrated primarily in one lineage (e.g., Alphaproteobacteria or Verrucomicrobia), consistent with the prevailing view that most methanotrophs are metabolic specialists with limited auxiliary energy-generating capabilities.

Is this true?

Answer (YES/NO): NO